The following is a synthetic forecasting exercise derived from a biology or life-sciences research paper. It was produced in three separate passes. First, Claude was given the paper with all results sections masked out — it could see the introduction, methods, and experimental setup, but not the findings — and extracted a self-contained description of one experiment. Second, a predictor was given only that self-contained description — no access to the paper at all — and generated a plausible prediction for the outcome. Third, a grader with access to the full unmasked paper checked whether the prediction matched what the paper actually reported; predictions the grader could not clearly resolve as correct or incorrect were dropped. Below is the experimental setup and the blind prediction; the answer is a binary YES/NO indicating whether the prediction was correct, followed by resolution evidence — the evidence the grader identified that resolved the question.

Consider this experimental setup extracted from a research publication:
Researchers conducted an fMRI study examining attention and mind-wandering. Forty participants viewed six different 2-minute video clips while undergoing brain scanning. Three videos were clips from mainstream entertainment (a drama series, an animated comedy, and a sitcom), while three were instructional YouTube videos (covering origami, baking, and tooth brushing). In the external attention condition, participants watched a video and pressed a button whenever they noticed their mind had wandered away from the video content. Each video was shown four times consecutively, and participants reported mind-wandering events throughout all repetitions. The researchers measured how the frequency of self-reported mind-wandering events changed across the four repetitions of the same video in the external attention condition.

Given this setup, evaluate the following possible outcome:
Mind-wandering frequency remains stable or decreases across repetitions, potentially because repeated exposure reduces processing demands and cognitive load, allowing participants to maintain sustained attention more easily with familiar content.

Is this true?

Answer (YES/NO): NO